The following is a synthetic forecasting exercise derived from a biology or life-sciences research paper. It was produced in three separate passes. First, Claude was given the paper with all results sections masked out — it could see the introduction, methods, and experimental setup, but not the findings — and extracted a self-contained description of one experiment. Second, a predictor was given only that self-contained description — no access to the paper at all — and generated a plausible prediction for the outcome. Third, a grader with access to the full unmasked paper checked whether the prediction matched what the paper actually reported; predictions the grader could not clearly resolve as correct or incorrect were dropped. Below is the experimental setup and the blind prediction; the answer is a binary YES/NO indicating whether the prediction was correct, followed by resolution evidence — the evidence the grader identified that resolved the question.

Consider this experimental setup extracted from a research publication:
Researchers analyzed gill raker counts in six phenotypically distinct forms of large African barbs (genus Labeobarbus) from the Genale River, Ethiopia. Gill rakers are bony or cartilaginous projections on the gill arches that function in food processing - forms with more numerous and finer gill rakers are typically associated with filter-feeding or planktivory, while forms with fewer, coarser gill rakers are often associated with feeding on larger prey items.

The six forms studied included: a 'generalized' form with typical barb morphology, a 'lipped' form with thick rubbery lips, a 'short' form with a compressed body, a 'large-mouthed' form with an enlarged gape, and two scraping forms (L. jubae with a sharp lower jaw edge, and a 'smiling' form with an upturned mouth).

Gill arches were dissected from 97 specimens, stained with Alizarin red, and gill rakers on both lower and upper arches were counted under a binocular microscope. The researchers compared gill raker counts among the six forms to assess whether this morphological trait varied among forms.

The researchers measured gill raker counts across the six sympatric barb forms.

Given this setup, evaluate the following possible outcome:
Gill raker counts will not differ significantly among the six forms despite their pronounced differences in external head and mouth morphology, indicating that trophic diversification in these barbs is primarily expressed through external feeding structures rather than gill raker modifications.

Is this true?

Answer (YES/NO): NO